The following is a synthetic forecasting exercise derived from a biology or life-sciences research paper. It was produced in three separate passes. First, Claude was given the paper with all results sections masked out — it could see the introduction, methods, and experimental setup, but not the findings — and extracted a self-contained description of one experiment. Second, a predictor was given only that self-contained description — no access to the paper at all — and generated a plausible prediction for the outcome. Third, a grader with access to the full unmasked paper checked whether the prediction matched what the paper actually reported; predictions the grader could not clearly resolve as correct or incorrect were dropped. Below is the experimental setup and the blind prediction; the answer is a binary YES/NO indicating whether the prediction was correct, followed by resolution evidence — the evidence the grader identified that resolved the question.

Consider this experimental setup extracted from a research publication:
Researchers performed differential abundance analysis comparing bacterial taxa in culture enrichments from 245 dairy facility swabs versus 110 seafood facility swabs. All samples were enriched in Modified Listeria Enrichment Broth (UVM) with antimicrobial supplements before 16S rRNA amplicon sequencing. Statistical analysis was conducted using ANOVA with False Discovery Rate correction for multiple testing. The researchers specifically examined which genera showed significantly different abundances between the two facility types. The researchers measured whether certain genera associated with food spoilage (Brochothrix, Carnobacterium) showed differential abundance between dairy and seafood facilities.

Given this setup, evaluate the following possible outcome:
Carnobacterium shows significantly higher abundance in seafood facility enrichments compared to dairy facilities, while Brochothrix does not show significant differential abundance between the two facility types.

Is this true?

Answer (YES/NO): NO